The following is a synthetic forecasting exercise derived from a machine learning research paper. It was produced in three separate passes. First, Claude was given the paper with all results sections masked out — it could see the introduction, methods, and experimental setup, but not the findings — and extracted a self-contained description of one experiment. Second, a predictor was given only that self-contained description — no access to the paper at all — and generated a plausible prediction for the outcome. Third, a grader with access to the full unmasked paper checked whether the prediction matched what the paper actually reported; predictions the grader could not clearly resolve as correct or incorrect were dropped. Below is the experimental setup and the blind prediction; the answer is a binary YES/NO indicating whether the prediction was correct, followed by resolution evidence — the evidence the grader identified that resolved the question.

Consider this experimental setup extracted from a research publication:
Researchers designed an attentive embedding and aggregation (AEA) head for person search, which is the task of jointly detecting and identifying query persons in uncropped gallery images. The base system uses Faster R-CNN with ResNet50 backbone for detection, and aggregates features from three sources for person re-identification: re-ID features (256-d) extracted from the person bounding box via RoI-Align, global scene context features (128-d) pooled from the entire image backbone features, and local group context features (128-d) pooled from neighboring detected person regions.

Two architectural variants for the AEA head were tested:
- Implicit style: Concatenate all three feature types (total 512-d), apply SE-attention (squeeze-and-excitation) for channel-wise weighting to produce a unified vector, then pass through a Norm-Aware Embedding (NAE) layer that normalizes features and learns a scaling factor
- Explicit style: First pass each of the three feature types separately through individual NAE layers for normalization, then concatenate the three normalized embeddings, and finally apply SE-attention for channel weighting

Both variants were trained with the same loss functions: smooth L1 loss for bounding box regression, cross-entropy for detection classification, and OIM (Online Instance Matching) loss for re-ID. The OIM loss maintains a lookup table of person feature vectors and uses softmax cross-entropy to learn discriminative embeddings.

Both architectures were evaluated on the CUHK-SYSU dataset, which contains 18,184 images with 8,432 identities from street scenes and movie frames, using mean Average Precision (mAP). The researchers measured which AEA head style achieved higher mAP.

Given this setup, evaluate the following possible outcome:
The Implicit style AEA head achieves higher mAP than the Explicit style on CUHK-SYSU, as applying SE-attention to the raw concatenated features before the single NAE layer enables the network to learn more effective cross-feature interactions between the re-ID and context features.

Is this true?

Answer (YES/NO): NO